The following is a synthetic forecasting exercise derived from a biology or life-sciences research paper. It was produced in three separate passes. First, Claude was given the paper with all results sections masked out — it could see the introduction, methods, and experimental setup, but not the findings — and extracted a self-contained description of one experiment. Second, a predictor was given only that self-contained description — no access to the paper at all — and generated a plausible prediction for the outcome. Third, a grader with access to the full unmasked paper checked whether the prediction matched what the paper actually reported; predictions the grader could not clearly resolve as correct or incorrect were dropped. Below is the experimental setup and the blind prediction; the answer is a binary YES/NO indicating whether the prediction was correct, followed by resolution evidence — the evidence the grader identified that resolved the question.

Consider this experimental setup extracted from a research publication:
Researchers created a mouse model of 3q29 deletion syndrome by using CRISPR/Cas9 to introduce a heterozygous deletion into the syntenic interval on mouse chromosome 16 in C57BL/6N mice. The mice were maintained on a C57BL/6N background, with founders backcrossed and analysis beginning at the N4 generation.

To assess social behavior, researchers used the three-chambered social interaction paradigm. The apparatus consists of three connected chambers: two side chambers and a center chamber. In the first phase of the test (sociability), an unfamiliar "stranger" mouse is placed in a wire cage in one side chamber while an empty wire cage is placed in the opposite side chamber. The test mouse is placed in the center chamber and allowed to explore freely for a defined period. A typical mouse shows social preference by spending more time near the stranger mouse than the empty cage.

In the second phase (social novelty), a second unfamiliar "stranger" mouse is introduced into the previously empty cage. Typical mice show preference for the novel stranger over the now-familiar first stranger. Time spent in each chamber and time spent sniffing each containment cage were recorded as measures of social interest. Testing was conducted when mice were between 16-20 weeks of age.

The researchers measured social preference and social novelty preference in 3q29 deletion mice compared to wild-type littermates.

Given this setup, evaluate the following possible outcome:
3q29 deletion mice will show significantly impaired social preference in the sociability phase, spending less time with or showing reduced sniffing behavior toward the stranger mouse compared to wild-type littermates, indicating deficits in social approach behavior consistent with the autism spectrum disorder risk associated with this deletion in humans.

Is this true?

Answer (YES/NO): NO